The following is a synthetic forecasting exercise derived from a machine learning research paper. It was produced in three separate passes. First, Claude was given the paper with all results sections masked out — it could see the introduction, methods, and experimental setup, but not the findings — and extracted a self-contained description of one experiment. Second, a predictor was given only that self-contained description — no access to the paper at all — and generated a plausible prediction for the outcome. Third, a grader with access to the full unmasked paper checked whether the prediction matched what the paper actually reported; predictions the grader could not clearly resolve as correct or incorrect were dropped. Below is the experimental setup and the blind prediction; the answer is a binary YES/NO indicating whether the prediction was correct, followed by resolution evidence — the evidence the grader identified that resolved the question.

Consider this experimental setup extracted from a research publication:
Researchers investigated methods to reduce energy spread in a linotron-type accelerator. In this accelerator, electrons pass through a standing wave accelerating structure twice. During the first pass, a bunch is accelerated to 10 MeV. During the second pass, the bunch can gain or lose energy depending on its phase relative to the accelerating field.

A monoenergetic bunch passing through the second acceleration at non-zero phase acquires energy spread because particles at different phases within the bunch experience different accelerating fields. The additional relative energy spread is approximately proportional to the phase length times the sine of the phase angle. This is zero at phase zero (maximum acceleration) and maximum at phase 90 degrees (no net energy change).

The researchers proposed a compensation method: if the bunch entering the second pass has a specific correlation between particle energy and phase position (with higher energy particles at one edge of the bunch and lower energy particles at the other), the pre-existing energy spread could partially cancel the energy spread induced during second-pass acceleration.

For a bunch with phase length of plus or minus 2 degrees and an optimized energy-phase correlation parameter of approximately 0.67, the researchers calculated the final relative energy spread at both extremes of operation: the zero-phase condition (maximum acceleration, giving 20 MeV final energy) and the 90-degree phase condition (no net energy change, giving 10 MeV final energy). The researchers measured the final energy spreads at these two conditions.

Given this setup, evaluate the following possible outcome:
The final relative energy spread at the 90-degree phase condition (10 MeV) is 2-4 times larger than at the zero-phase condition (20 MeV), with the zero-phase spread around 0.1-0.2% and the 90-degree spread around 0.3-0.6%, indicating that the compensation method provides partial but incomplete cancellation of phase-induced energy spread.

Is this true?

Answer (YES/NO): NO